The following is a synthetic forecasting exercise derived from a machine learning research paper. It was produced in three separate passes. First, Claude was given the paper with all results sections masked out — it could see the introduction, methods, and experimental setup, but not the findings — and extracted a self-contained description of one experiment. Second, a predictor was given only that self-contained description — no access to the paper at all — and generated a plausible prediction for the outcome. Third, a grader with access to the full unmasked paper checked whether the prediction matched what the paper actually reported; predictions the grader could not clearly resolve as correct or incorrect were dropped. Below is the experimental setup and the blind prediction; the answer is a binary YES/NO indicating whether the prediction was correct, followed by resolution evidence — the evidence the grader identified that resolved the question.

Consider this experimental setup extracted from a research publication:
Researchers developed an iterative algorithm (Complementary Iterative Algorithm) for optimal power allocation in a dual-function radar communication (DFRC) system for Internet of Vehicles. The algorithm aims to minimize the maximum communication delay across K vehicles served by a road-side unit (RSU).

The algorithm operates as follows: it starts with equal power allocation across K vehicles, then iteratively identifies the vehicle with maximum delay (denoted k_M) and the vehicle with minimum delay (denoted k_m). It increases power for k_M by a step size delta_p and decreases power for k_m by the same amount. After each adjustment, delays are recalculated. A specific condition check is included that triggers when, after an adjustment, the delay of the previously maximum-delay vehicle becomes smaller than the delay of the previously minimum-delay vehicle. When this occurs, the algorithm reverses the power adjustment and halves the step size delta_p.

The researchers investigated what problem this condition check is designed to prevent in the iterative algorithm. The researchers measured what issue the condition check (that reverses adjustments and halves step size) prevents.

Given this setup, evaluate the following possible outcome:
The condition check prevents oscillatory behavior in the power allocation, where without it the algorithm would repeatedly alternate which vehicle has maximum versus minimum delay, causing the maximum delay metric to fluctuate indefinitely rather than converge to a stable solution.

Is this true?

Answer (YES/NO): YES